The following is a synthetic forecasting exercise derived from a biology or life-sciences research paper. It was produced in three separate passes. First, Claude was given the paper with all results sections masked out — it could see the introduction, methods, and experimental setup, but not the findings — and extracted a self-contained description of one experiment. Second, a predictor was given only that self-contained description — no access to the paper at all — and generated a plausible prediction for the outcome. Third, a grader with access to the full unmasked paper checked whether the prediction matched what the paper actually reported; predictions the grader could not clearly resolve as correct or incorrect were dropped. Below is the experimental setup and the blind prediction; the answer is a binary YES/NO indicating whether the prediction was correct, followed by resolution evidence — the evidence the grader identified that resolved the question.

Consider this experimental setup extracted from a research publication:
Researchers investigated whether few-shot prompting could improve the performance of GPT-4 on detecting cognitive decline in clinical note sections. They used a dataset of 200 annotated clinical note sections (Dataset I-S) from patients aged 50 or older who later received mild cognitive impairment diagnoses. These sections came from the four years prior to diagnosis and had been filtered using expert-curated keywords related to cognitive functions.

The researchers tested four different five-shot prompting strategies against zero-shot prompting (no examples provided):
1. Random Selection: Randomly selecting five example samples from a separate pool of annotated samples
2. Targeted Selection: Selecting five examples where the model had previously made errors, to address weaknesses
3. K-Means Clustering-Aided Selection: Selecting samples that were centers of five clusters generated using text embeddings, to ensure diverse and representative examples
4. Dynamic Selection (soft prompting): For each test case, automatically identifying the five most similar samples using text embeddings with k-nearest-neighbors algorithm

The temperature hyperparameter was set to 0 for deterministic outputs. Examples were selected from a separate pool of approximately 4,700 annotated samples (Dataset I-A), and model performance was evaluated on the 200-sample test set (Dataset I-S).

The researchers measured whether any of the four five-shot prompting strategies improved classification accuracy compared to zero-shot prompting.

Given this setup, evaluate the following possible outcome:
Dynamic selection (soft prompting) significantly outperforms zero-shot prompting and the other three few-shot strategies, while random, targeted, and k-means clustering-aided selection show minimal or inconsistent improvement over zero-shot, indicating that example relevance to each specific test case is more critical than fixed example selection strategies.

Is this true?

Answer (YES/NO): NO